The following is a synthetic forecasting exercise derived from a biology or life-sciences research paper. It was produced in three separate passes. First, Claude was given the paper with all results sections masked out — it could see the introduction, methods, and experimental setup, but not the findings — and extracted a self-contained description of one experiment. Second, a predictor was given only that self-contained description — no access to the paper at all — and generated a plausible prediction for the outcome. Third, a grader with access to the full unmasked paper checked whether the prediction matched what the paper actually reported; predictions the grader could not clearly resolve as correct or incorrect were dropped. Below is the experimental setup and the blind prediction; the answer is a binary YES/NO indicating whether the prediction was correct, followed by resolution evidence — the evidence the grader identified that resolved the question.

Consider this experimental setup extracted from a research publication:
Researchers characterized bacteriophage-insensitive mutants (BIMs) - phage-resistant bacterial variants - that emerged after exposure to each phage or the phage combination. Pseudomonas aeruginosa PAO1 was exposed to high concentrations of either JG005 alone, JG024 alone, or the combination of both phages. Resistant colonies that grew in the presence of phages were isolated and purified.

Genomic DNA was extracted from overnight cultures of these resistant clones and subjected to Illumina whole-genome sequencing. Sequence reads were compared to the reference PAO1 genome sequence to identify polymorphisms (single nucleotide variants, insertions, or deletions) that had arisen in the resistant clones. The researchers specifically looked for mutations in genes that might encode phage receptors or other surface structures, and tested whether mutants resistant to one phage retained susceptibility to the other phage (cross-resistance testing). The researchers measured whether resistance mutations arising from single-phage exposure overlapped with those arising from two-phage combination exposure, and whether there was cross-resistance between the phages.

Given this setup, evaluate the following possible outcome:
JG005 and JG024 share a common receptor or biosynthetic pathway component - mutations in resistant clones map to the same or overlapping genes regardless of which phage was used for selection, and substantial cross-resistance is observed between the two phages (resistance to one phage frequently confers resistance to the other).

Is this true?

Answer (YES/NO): YES